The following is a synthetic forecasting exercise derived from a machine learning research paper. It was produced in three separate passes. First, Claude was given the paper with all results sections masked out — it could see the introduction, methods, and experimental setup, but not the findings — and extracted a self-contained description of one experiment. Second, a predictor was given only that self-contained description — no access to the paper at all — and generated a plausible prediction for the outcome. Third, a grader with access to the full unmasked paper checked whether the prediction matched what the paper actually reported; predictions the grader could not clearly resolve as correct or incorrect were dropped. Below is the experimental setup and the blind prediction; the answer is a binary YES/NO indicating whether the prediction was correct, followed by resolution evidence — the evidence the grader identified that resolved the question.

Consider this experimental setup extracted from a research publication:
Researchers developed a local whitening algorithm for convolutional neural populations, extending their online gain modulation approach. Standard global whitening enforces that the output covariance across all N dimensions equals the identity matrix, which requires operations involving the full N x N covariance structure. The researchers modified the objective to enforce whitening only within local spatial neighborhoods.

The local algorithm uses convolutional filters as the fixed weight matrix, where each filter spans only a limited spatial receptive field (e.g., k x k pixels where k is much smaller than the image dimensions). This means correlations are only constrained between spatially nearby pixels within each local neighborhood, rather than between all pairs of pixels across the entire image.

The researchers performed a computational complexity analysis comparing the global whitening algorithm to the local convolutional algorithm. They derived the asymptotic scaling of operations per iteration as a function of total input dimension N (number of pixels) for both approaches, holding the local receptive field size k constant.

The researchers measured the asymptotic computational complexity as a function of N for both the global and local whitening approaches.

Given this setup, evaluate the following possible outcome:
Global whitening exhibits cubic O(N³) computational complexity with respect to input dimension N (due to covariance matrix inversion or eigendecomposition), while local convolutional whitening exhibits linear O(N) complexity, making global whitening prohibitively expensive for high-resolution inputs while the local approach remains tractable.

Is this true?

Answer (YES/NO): NO